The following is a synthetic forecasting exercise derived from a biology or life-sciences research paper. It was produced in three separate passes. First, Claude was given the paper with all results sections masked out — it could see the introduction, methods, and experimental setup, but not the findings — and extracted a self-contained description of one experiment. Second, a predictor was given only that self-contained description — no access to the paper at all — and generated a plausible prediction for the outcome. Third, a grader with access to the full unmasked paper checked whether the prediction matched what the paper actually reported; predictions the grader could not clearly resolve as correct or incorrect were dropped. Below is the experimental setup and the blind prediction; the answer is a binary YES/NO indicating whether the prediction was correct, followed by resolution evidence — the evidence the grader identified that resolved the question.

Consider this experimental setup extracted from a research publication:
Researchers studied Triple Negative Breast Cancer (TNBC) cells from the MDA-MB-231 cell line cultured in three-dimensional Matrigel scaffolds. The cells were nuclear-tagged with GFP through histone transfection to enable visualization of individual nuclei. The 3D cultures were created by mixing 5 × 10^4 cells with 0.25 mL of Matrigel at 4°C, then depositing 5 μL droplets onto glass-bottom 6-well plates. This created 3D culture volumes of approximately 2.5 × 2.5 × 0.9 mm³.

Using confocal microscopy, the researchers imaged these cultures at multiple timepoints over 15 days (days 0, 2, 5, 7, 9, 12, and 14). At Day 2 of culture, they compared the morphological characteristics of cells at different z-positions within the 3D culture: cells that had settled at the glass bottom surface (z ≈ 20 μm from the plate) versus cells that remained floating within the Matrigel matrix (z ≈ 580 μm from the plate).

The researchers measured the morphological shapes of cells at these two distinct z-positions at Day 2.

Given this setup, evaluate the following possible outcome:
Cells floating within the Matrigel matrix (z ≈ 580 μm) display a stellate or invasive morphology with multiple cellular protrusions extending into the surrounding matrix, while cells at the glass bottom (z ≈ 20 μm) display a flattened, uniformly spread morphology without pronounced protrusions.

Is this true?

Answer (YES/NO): NO